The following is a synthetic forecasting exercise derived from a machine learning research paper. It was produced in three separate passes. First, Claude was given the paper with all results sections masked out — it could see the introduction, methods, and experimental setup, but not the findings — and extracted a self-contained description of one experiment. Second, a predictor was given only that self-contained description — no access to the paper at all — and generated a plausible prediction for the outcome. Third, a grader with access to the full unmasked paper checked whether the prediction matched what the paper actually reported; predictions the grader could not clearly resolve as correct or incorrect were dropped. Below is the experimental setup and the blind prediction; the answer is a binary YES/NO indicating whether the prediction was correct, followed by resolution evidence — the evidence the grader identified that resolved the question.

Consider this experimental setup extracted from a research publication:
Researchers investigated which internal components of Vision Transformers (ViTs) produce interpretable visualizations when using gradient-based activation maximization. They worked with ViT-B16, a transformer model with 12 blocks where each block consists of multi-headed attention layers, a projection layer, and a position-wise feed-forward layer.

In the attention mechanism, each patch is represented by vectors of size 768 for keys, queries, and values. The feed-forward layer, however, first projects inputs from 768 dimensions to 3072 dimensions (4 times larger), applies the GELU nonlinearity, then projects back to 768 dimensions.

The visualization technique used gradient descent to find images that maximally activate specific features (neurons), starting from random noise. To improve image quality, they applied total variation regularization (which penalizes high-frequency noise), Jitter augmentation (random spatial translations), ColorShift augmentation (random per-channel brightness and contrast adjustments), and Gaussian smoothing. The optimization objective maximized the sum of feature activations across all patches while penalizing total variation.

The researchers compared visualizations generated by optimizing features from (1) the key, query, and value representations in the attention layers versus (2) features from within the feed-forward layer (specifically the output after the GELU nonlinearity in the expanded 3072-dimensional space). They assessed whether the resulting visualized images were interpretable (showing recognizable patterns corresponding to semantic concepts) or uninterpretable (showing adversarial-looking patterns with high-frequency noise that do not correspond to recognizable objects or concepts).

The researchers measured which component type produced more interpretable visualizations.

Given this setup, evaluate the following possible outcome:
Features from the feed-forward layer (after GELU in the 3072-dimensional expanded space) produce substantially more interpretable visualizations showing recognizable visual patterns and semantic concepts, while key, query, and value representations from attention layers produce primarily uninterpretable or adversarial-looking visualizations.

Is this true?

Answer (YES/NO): YES